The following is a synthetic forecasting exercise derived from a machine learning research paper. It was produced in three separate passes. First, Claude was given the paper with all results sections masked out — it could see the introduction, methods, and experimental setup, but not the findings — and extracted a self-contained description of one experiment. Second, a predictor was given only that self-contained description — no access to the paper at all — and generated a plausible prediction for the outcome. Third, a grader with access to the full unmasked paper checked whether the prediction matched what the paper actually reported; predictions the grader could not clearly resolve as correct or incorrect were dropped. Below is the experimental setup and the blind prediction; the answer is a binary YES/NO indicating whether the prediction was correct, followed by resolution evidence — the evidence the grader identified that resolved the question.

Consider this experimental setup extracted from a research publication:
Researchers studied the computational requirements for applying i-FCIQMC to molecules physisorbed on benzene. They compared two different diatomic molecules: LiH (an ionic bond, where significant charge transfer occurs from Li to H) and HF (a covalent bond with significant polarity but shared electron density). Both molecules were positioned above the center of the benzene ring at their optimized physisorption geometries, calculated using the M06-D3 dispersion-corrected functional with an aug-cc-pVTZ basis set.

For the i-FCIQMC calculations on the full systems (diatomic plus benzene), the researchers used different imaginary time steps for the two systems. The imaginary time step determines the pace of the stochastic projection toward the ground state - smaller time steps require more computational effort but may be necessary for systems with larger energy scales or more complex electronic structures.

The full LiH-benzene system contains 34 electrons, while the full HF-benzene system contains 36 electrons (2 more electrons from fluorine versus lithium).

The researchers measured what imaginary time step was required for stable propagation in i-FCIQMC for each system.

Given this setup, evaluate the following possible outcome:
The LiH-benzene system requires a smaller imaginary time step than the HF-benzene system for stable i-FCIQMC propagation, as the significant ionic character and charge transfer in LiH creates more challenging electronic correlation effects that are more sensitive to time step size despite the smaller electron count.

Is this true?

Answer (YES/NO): NO